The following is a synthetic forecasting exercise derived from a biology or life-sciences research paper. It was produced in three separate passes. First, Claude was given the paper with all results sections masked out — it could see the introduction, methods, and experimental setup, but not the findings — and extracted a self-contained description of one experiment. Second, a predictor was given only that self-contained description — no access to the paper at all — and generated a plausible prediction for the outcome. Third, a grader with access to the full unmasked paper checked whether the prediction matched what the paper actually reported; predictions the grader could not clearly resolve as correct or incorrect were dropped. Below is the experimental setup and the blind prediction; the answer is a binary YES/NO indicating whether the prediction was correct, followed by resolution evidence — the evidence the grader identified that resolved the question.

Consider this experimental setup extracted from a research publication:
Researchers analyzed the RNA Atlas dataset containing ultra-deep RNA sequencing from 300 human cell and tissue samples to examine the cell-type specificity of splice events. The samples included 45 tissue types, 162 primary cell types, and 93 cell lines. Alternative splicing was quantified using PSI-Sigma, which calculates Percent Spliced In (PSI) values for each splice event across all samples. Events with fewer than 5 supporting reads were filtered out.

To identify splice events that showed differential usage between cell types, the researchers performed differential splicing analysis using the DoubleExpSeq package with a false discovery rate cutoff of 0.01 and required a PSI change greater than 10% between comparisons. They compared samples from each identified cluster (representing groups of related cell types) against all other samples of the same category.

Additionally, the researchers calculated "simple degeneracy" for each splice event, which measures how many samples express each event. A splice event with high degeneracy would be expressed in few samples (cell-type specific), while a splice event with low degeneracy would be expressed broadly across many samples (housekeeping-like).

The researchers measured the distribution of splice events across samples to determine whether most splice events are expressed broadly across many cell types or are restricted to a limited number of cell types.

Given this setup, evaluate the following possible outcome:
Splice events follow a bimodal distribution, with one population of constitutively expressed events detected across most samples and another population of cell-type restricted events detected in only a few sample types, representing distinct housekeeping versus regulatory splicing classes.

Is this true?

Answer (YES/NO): NO